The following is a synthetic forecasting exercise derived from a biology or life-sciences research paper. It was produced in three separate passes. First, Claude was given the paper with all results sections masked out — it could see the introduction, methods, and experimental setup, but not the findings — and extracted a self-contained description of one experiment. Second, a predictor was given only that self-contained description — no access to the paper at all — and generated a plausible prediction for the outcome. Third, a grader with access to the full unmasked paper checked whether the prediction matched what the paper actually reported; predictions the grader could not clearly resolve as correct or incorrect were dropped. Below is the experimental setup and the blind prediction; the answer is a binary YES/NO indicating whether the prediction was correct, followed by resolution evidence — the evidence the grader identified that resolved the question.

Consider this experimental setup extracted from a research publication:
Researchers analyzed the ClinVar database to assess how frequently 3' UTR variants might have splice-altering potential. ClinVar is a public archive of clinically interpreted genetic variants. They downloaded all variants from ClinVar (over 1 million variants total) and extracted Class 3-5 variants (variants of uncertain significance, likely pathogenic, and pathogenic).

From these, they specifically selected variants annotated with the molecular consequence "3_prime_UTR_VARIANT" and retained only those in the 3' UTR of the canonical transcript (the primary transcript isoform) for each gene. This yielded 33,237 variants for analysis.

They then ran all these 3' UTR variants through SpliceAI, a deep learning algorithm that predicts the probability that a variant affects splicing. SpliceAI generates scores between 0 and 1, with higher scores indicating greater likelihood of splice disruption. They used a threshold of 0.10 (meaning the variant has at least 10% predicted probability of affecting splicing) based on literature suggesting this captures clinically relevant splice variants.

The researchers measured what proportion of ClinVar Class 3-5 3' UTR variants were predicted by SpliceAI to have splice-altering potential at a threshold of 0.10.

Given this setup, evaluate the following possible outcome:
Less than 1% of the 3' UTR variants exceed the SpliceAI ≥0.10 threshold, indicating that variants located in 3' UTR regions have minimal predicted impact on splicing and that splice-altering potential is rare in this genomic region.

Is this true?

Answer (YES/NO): NO